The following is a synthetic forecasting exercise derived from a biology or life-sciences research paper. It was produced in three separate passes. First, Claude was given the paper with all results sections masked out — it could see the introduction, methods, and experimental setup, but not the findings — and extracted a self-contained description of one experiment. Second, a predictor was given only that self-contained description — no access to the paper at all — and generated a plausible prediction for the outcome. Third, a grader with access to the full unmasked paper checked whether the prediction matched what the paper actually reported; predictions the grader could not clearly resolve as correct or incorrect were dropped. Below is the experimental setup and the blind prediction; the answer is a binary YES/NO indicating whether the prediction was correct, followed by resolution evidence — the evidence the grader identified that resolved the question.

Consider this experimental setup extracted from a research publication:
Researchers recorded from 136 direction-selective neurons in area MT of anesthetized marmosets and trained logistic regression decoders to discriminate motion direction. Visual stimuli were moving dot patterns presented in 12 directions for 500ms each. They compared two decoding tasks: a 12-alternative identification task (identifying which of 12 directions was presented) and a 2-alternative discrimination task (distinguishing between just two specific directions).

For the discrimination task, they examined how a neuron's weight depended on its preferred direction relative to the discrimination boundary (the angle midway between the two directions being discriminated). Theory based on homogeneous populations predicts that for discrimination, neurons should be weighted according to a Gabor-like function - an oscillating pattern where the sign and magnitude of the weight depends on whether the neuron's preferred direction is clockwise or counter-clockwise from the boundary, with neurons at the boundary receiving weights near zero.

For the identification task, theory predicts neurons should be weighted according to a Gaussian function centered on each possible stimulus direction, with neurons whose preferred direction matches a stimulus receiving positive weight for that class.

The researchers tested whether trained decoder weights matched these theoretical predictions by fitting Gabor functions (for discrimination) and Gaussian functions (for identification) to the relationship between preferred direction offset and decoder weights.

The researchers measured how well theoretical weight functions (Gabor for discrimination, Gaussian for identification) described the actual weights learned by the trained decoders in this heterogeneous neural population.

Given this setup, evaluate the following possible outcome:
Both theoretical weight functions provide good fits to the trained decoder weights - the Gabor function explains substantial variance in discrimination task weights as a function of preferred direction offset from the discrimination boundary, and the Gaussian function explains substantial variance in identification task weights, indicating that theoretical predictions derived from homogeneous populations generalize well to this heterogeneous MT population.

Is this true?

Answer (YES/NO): NO